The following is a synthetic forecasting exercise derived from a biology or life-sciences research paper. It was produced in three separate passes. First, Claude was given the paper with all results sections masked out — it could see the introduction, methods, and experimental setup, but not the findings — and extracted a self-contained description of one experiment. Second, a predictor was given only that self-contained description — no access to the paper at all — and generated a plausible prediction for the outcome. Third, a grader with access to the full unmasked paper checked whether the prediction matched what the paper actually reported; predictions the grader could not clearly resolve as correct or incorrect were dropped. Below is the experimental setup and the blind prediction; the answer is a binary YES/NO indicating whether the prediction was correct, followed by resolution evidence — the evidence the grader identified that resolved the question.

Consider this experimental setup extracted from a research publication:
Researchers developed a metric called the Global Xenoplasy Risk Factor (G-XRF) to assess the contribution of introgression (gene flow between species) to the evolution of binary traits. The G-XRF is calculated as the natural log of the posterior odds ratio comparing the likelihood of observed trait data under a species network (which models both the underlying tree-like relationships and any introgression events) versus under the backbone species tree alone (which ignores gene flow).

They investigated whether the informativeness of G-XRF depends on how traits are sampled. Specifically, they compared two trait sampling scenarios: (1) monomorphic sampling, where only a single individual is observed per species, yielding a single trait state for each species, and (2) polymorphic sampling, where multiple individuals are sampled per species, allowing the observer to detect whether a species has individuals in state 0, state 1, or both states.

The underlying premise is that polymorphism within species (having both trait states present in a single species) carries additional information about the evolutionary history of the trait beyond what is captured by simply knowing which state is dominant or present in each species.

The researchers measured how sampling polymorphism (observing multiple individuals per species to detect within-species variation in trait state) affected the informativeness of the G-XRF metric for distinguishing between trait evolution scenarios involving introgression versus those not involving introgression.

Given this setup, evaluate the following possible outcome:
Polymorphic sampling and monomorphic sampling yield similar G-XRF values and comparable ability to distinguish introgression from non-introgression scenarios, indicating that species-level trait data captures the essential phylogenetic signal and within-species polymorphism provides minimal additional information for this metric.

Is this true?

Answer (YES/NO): NO